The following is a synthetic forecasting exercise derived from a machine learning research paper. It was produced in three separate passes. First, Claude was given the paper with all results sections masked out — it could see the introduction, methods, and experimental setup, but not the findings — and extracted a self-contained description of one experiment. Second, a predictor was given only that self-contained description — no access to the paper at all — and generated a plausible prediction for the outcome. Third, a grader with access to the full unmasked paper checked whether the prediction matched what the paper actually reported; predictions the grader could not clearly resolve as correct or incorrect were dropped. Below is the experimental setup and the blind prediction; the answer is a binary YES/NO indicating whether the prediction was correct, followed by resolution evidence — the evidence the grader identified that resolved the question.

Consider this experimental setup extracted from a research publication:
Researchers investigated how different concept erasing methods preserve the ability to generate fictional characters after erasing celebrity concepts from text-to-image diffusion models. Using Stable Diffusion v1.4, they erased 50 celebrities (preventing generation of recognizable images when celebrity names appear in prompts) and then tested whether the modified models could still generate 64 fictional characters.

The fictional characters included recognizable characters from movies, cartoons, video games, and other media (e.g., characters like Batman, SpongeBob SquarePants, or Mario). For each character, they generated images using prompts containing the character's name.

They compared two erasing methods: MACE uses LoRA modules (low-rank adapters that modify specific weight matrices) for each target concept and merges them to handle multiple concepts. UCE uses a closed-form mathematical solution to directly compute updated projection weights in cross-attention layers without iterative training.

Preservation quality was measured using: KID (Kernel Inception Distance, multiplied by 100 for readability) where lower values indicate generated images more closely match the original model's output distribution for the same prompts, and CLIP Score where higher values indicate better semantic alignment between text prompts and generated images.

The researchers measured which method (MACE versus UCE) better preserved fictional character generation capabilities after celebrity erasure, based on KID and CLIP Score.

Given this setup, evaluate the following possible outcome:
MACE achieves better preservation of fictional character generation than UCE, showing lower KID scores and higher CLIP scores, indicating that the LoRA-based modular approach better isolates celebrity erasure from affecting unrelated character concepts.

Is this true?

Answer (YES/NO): YES